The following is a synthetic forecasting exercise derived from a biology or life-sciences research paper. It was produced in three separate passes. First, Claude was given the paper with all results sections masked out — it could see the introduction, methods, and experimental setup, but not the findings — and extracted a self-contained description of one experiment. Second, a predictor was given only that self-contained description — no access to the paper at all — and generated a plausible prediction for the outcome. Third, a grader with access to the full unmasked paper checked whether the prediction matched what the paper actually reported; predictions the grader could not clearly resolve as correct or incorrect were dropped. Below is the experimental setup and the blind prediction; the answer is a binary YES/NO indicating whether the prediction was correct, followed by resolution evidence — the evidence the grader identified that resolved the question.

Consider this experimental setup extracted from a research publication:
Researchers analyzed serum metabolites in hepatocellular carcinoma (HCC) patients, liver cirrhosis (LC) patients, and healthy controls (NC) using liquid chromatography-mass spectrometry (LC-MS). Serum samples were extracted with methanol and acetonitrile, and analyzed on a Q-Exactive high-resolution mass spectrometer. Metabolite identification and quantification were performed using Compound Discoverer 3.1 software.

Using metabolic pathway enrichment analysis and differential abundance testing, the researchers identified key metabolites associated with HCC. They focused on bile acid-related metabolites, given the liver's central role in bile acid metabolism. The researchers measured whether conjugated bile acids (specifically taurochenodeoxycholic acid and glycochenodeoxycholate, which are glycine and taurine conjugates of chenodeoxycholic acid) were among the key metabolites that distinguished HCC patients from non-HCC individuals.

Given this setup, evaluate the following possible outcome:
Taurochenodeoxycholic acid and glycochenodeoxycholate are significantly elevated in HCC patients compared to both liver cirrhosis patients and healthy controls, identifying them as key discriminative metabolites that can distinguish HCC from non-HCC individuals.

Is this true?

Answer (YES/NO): NO